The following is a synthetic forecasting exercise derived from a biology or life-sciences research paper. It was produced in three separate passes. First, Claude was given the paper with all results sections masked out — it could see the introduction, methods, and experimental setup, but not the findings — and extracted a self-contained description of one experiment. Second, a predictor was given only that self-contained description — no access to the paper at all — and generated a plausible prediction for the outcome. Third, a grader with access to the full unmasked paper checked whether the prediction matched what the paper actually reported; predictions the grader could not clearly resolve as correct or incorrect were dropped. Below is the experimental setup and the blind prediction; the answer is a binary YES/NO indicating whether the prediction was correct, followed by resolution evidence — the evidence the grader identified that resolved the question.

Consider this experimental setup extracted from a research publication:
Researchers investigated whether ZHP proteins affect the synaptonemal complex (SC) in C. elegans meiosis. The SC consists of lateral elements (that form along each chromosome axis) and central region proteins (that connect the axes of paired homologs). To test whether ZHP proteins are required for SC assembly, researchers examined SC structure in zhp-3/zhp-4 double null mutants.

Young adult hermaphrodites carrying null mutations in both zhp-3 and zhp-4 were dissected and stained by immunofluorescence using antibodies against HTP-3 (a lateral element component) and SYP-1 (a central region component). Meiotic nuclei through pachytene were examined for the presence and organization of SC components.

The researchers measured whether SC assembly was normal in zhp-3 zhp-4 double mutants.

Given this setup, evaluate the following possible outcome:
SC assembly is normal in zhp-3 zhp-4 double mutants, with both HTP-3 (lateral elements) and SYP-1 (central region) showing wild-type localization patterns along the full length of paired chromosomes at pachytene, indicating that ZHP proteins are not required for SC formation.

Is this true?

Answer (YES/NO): YES